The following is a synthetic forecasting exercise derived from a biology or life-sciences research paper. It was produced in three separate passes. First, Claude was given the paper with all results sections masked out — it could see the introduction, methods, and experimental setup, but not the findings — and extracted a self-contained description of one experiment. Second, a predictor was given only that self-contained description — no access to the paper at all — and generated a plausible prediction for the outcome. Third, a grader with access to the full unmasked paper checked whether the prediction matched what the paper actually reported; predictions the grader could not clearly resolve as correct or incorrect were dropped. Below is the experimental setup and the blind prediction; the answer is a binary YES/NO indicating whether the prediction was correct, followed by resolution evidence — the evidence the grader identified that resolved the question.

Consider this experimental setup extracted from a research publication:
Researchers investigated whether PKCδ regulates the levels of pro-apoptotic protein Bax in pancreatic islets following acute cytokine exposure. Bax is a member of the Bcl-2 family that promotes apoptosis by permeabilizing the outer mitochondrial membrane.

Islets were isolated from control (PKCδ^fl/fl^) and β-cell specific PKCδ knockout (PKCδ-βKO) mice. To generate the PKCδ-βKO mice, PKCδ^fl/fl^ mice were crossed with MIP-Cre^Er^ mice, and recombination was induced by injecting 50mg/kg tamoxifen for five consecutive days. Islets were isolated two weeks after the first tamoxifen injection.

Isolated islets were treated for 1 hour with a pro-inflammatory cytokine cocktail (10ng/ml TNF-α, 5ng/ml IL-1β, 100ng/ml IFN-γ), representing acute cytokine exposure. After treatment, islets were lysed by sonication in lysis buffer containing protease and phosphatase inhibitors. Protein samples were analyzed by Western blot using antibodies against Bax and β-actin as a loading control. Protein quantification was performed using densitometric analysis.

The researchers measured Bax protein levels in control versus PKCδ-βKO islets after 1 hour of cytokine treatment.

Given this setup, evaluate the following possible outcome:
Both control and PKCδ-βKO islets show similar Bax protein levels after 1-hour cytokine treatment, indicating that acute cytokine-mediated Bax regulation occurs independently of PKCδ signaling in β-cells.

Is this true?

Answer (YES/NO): NO